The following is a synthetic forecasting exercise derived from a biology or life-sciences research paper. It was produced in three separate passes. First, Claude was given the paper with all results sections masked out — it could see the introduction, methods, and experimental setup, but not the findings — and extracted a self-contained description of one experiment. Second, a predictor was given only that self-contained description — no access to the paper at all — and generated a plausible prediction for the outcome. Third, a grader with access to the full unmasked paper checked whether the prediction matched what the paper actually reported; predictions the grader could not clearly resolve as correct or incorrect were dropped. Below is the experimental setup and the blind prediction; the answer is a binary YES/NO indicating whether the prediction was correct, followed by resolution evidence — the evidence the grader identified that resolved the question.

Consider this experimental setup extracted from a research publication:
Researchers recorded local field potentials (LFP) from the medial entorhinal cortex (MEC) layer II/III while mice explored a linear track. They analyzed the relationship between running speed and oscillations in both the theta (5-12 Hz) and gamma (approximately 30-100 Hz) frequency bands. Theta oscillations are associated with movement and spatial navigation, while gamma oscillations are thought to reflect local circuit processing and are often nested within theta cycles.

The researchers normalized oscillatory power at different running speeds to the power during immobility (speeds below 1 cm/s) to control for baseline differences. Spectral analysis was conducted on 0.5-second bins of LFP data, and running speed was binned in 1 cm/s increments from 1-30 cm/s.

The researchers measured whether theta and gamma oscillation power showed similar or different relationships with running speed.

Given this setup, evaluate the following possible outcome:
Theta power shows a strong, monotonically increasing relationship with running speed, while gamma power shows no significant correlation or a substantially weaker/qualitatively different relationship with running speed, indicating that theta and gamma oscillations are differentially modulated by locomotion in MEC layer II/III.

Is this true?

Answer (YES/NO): NO